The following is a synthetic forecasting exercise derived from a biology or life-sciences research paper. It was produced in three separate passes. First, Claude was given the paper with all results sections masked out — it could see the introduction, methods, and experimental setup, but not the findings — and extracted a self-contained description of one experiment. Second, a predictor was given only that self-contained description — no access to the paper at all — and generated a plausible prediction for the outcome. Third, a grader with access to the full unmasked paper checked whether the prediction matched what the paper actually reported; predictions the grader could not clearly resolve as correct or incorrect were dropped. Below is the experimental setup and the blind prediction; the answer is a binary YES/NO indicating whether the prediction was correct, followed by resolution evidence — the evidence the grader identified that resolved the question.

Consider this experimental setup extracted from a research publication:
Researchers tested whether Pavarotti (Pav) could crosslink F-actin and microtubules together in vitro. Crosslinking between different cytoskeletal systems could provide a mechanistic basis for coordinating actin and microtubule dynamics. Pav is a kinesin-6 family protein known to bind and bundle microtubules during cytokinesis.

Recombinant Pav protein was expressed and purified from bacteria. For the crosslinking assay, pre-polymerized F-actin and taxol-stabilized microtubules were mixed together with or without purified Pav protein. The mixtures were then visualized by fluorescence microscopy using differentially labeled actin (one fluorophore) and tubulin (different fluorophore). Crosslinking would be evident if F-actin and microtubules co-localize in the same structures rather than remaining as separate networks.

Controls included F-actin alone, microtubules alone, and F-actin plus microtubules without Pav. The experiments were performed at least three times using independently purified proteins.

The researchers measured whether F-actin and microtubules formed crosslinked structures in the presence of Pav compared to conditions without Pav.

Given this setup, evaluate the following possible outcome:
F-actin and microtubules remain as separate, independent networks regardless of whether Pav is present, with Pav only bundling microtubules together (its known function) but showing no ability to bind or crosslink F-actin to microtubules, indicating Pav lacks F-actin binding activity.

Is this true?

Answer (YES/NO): NO